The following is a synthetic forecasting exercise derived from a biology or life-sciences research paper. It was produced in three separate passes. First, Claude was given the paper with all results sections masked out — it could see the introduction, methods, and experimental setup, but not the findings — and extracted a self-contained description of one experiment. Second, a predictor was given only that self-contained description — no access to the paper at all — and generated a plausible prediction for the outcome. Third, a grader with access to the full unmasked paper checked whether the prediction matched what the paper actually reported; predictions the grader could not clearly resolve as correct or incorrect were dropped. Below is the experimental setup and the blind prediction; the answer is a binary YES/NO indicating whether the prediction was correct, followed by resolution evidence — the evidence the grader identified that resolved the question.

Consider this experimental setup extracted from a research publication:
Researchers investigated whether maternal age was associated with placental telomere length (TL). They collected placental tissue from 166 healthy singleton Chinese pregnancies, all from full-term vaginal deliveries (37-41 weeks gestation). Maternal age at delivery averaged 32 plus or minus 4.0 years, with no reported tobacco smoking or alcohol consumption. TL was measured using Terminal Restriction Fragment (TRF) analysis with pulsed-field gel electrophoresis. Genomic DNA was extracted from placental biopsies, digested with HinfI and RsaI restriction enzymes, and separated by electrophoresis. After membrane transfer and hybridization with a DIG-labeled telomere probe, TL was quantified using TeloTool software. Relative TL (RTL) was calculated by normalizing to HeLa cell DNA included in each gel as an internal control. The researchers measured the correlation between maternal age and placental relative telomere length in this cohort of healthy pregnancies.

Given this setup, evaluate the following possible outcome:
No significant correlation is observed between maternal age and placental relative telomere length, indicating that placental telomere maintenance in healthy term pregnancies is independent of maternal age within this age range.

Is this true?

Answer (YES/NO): YES